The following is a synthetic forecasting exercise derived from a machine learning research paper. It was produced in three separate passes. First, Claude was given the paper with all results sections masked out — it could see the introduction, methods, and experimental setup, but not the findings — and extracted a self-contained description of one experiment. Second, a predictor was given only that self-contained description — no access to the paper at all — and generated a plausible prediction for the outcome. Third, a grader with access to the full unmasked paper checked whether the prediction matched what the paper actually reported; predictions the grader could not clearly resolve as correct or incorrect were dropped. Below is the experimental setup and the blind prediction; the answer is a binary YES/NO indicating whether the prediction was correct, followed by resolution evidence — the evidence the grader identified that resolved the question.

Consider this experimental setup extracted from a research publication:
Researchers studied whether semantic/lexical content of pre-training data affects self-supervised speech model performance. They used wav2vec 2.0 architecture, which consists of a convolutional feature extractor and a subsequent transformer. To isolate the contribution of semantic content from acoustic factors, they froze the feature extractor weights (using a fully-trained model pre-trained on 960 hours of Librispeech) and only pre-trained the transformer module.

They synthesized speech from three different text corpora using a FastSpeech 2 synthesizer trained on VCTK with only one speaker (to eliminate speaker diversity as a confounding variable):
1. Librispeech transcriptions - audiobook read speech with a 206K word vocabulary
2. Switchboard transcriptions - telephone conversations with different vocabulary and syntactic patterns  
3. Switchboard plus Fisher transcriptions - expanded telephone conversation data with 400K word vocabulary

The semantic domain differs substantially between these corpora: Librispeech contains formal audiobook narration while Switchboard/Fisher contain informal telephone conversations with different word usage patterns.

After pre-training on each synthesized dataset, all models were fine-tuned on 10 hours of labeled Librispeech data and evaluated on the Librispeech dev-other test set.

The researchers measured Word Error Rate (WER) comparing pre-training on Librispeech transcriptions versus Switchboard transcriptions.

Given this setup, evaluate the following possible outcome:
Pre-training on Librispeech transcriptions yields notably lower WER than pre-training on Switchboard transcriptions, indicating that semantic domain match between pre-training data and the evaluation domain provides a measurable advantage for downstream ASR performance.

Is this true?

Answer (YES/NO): NO